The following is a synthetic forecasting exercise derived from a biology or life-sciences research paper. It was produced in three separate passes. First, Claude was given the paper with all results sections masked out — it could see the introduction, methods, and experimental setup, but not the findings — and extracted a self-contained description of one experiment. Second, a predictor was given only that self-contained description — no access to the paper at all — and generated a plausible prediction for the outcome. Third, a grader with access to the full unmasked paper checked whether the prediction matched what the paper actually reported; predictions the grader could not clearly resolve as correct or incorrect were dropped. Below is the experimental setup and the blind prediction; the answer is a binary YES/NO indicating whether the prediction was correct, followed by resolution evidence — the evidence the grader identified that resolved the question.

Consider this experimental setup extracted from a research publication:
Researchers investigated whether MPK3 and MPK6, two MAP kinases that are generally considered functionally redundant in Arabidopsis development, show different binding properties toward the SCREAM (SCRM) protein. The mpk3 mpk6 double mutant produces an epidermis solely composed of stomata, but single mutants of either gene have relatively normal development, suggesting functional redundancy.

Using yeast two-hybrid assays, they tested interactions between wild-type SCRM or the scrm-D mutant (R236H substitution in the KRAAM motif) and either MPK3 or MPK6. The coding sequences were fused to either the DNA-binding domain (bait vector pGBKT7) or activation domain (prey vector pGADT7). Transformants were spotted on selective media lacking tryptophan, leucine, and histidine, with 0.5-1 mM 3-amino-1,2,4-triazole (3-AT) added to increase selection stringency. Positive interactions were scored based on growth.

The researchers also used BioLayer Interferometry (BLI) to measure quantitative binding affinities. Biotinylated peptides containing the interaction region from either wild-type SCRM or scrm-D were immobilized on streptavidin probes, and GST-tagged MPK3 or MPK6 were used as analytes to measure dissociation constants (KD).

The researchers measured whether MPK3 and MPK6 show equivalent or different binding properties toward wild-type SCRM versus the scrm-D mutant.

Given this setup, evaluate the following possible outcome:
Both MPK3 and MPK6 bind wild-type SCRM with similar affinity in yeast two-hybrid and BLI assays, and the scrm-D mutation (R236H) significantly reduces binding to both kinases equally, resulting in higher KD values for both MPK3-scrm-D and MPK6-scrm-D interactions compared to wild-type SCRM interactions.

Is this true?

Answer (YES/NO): NO